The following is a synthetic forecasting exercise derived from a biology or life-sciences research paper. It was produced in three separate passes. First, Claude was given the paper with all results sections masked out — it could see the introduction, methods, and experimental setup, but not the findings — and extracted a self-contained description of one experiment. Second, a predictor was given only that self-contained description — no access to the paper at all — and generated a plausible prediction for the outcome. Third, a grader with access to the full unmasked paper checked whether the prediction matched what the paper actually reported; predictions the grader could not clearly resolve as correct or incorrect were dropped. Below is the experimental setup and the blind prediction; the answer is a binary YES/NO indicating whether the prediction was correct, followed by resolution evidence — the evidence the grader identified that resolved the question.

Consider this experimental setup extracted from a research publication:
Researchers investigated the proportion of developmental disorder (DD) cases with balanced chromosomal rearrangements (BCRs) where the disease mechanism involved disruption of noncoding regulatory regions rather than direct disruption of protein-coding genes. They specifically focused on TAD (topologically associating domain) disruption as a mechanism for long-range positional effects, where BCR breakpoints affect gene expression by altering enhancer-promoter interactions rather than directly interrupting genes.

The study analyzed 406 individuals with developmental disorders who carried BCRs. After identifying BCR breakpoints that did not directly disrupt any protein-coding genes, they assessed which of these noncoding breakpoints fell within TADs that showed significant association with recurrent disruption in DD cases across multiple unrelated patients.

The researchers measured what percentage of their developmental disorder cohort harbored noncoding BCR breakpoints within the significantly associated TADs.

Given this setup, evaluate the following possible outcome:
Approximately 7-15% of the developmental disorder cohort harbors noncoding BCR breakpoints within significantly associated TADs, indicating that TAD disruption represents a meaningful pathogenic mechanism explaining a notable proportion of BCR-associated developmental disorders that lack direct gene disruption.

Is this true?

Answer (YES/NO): YES